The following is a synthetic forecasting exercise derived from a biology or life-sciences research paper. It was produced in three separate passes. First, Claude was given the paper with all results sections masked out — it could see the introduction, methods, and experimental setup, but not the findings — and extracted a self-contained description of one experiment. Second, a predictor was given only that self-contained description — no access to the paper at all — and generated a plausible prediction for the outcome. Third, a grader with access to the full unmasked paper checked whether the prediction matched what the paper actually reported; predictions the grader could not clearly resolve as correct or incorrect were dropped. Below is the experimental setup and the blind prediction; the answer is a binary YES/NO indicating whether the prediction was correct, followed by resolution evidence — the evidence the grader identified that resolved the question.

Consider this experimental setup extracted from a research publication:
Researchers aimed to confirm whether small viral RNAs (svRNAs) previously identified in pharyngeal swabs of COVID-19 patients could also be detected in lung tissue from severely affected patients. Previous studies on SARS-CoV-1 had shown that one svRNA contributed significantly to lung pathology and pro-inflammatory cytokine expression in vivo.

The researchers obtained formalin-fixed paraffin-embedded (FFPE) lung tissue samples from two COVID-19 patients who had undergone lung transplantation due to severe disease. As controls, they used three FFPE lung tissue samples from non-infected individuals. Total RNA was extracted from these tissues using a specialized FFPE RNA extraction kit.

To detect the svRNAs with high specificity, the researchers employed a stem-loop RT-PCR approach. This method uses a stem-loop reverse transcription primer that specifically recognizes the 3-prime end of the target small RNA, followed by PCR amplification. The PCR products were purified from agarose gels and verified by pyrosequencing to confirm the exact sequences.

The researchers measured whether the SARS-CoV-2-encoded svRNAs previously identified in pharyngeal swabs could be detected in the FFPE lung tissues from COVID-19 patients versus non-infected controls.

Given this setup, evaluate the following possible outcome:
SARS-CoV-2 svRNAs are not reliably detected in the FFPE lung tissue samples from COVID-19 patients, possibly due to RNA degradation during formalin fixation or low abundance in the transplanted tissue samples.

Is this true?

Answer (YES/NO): NO